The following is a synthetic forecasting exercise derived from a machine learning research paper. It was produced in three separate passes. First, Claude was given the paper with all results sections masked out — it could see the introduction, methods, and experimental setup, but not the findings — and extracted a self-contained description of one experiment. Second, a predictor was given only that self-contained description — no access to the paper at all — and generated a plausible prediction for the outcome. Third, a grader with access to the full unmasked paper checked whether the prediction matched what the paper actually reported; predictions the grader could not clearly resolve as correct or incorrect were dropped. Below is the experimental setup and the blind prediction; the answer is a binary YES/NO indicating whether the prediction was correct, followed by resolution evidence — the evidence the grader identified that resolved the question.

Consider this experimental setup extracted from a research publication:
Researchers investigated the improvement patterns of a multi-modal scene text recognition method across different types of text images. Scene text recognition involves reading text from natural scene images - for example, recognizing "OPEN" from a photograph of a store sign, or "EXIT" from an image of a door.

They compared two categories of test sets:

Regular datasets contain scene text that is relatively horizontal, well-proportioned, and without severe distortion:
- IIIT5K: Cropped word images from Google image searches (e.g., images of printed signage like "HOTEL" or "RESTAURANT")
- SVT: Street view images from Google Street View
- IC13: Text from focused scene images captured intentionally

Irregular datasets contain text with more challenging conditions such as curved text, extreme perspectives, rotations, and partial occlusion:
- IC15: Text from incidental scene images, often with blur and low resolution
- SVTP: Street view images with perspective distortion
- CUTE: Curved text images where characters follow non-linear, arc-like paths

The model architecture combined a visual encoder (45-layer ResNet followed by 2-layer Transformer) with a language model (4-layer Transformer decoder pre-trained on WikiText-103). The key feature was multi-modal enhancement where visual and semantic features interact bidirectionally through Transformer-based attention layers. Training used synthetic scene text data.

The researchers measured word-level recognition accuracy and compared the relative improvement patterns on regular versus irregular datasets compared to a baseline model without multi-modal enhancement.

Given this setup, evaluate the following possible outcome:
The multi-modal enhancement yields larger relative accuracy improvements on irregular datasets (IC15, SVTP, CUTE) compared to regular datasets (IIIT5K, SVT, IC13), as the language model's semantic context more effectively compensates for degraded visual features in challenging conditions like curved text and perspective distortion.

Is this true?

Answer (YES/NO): YES